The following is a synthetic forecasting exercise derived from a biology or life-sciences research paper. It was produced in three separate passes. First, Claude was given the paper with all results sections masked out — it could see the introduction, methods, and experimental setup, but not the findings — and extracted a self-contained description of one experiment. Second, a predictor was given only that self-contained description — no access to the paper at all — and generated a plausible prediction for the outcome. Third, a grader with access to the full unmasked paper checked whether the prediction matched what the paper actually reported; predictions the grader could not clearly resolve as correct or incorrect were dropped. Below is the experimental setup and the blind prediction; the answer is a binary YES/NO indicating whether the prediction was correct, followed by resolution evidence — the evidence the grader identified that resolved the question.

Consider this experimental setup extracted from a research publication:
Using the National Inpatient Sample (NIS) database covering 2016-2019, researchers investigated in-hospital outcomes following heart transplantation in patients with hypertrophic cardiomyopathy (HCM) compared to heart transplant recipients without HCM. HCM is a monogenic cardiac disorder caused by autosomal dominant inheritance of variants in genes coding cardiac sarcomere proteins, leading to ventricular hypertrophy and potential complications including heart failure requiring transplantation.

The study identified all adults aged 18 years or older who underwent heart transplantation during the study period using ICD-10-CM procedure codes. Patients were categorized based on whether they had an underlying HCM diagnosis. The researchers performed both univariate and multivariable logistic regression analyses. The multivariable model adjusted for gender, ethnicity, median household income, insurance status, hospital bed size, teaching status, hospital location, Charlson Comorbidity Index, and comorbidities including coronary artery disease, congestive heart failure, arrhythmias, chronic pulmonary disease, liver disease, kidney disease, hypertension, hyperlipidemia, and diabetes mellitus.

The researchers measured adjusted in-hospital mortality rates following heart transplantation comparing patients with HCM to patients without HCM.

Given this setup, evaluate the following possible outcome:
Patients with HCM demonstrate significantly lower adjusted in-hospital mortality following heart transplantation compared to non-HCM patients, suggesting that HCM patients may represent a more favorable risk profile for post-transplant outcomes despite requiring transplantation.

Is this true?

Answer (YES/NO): NO